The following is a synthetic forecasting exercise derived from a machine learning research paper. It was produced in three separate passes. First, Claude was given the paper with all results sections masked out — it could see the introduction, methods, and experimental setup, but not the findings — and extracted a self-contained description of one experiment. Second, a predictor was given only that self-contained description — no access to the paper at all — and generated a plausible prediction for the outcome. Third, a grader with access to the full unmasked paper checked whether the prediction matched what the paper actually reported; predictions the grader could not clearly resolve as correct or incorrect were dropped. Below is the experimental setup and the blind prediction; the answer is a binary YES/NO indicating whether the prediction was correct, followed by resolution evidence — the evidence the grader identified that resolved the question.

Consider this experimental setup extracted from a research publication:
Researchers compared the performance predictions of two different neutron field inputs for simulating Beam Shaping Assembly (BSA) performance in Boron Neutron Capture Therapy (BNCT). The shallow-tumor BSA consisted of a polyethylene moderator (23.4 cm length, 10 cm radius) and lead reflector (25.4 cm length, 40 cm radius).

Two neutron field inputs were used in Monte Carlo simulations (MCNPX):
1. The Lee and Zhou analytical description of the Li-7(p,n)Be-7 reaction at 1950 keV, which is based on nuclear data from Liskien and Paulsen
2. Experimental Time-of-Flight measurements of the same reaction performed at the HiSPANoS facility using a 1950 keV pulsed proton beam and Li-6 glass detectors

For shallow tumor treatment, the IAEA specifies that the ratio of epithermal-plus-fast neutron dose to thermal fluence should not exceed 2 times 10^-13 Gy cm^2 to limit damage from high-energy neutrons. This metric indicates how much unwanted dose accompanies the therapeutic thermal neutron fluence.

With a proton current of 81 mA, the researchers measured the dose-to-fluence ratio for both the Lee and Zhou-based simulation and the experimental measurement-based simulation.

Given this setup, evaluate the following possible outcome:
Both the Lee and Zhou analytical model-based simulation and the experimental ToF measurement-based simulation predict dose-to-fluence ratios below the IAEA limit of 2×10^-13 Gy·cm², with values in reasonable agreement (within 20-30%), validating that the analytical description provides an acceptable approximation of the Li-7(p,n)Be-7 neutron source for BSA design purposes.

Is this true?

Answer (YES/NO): YES